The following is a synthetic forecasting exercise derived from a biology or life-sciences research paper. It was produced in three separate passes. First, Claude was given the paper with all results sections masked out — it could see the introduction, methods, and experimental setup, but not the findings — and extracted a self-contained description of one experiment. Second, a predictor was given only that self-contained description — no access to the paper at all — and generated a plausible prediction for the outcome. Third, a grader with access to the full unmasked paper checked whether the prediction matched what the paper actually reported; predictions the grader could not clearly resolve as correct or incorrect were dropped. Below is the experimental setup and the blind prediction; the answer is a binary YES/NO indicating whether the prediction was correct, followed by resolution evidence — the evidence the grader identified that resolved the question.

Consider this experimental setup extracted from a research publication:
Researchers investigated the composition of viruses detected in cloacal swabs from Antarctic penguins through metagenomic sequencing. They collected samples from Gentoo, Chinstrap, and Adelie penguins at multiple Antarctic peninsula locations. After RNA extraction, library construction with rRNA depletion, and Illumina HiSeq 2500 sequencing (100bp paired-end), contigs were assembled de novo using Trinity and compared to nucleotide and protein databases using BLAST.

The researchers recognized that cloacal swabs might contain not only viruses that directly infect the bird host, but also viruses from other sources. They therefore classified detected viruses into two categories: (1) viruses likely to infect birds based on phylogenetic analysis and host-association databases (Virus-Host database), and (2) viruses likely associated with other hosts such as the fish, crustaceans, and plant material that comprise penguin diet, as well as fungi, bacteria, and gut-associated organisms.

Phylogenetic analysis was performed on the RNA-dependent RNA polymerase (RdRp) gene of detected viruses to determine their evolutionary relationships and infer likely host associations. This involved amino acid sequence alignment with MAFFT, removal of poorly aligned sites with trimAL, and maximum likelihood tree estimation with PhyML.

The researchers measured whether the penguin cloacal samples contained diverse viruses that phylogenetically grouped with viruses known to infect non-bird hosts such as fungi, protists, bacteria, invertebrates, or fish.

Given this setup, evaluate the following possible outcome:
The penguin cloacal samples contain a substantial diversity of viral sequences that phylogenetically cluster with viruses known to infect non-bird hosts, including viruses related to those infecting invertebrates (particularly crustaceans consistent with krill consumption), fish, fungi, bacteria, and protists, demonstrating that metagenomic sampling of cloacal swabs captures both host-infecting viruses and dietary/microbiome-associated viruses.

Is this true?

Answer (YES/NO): YES